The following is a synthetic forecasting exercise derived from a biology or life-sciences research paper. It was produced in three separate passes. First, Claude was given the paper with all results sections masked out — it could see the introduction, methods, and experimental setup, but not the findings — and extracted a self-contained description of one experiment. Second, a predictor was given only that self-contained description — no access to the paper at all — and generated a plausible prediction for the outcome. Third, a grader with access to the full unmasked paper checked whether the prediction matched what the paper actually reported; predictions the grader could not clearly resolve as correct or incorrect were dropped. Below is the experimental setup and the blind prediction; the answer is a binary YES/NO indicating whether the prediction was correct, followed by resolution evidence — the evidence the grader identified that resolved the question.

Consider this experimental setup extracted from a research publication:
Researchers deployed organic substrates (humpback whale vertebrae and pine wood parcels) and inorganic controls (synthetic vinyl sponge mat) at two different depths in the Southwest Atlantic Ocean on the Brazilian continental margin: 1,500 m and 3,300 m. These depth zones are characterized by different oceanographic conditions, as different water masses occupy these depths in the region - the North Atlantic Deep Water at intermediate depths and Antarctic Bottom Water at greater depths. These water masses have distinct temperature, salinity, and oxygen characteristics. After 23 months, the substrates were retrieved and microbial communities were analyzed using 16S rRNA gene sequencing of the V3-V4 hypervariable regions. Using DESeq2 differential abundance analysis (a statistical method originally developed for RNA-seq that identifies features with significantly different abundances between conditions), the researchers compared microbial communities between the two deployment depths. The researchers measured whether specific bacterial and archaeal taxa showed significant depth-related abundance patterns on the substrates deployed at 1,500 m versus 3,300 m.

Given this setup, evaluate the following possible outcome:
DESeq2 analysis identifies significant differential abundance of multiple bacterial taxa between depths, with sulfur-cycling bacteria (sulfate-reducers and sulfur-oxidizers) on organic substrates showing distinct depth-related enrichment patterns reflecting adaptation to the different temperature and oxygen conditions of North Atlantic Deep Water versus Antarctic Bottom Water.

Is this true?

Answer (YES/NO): NO